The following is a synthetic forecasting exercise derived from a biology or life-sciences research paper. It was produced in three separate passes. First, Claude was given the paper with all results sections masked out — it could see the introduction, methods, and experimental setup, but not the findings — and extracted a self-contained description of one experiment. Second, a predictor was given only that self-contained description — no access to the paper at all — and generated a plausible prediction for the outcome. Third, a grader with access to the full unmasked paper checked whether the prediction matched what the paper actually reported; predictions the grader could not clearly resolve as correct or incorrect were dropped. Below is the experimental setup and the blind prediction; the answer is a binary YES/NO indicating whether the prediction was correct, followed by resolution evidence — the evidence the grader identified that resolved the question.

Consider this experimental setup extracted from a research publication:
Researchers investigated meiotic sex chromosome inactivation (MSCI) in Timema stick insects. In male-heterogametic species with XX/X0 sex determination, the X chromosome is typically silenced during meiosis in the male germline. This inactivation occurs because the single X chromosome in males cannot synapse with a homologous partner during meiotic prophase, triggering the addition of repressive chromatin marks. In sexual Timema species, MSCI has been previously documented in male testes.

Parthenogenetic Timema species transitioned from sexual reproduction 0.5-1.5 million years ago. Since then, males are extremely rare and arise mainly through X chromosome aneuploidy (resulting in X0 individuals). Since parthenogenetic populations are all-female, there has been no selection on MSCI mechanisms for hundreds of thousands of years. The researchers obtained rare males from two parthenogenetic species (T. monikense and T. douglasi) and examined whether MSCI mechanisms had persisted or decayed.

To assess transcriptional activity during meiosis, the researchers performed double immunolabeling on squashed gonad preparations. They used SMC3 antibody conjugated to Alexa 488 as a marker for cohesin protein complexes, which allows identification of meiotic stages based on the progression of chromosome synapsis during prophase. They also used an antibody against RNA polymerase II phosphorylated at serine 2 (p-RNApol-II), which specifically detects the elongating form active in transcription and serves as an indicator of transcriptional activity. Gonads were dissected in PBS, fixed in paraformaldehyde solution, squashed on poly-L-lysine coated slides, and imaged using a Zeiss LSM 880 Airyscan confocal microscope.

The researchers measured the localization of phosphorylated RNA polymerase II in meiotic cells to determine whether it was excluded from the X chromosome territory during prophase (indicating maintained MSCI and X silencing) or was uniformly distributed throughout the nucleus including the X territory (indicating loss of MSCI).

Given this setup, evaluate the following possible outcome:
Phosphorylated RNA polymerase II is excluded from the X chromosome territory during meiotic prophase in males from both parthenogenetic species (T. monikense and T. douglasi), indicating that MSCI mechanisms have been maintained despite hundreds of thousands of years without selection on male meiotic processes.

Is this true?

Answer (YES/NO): YES